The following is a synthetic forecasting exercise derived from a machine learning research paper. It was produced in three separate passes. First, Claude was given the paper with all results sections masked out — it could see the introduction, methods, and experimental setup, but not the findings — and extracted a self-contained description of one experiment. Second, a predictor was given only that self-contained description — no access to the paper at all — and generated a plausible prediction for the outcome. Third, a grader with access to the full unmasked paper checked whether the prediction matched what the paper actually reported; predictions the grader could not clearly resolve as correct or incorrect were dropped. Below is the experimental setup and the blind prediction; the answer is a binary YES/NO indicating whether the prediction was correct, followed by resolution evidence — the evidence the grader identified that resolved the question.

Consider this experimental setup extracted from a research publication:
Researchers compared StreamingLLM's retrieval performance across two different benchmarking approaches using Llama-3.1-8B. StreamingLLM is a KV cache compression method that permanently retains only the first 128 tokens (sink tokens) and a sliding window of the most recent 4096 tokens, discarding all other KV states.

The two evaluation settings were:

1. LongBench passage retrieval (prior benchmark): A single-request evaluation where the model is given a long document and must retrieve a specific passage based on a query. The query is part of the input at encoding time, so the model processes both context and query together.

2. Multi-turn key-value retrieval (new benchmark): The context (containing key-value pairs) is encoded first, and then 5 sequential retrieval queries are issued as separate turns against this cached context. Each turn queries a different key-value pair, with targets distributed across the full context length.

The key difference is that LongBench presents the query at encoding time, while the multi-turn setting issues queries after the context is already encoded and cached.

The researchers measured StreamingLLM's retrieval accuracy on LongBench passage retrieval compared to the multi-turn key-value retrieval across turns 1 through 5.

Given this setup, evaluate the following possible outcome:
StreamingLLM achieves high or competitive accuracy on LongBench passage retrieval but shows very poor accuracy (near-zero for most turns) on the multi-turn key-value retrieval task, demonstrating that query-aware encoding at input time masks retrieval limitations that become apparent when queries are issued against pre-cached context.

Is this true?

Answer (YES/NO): YES